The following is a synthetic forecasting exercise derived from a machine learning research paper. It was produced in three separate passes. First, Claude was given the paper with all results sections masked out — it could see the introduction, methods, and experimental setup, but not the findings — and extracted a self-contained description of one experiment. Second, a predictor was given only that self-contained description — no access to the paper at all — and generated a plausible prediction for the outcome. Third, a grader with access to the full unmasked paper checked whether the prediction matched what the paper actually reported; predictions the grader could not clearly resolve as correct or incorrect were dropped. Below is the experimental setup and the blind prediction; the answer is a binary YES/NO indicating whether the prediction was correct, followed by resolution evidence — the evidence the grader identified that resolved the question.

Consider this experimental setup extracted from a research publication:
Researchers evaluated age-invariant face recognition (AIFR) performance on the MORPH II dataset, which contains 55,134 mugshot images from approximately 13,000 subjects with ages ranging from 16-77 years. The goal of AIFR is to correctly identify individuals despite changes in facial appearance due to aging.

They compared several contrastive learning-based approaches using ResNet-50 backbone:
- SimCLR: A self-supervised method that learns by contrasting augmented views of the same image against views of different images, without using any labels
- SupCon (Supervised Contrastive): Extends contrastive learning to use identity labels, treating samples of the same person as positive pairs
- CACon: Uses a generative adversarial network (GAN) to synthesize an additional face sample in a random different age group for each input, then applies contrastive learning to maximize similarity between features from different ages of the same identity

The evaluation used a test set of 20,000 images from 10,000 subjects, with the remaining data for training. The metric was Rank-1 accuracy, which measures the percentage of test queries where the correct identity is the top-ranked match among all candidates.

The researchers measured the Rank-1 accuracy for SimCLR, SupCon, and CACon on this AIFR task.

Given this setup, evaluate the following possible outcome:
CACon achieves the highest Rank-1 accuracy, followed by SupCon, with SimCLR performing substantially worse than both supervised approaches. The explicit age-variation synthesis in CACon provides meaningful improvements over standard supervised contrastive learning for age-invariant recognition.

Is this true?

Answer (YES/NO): YES